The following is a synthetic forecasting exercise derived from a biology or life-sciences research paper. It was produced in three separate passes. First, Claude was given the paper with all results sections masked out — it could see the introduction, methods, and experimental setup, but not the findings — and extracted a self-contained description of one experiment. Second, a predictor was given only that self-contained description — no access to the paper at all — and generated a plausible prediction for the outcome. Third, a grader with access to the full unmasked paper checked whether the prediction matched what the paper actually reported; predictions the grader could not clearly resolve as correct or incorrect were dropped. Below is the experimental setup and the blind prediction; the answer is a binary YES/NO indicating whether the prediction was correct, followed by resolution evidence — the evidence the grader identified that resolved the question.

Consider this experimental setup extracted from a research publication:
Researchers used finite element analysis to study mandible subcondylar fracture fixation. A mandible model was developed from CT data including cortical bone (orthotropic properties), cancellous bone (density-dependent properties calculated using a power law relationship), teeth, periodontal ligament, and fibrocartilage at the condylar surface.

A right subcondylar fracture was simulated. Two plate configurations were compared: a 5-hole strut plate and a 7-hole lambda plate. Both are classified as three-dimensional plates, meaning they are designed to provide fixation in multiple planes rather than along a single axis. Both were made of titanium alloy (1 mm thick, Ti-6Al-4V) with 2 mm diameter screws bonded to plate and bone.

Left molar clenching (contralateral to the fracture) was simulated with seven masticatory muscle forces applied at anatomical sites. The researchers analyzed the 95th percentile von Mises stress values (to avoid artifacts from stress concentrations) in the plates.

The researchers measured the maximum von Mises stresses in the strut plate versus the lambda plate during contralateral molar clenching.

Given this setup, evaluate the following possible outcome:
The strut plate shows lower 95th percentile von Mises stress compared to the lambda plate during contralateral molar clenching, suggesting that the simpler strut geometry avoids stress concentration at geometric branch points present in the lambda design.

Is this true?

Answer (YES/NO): NO